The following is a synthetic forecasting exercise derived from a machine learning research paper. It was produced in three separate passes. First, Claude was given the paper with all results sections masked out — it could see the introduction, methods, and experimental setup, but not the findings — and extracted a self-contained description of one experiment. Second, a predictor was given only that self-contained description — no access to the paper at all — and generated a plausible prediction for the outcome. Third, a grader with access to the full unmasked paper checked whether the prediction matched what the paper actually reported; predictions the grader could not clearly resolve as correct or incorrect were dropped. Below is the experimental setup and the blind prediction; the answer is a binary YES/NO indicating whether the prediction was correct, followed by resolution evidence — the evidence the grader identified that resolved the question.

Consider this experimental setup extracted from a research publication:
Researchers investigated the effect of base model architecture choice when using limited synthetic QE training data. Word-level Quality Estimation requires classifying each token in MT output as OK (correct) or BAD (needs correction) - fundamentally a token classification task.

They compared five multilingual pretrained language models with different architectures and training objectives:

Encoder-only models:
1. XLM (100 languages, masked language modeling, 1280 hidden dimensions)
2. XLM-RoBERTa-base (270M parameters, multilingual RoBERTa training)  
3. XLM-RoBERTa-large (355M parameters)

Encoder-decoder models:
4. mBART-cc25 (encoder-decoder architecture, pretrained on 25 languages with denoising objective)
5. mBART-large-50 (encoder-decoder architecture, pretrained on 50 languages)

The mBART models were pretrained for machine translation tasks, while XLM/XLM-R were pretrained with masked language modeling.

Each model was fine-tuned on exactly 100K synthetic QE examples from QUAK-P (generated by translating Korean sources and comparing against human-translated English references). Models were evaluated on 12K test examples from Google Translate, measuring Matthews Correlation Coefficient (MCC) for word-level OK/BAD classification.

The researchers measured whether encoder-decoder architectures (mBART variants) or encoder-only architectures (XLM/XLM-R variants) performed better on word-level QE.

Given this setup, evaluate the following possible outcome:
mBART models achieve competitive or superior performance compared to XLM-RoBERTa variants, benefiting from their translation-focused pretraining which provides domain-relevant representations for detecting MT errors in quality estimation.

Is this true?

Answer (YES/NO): NO